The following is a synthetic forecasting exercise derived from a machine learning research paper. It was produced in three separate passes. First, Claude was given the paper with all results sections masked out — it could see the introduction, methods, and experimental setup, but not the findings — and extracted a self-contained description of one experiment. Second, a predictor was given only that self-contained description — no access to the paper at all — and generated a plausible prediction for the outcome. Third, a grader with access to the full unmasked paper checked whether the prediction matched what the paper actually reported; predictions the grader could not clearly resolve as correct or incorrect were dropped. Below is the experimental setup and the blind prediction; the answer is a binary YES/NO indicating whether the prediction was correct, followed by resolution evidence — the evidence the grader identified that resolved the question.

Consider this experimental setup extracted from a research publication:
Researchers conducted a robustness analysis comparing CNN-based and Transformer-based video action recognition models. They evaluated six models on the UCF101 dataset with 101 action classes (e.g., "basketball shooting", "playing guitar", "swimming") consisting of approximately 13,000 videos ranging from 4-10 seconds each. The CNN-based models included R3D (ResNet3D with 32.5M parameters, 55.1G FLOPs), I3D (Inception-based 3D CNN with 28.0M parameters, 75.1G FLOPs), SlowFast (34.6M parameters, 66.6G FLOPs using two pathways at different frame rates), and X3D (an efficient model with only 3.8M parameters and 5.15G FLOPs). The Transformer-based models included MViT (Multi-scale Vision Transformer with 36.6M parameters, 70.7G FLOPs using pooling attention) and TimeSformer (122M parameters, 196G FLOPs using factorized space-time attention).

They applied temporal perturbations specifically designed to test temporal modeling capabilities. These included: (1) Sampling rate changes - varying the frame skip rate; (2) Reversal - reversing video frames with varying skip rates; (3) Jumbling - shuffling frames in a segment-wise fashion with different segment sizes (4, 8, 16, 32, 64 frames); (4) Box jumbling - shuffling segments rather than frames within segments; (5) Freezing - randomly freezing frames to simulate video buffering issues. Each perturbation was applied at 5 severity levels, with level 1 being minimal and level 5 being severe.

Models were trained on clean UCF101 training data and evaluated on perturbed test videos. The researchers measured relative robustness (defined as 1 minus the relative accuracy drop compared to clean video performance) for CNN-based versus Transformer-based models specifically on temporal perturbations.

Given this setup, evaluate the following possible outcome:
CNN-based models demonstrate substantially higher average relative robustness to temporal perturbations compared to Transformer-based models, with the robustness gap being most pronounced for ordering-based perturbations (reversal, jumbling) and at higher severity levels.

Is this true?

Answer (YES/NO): NO